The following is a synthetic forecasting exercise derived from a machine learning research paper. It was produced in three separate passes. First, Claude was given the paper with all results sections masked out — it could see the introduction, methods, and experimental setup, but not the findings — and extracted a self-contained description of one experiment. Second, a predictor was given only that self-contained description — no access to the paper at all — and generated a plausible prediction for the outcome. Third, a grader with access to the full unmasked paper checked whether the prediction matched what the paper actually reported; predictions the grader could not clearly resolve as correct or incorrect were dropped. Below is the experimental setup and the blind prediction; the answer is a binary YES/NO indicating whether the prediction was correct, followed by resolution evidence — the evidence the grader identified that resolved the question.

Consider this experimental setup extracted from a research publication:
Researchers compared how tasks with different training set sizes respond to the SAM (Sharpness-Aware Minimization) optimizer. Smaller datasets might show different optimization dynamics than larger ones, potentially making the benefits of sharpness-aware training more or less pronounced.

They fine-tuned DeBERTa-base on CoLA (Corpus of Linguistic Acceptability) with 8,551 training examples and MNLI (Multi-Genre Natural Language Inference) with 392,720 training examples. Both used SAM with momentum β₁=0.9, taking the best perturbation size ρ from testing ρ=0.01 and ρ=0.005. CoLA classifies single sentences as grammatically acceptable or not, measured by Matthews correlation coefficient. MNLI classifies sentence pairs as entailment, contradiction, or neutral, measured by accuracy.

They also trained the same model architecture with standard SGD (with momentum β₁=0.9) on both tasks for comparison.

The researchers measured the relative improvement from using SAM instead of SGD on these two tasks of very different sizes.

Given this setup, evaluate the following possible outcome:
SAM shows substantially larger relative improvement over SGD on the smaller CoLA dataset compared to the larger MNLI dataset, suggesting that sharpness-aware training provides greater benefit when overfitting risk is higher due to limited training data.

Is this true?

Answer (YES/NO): YES